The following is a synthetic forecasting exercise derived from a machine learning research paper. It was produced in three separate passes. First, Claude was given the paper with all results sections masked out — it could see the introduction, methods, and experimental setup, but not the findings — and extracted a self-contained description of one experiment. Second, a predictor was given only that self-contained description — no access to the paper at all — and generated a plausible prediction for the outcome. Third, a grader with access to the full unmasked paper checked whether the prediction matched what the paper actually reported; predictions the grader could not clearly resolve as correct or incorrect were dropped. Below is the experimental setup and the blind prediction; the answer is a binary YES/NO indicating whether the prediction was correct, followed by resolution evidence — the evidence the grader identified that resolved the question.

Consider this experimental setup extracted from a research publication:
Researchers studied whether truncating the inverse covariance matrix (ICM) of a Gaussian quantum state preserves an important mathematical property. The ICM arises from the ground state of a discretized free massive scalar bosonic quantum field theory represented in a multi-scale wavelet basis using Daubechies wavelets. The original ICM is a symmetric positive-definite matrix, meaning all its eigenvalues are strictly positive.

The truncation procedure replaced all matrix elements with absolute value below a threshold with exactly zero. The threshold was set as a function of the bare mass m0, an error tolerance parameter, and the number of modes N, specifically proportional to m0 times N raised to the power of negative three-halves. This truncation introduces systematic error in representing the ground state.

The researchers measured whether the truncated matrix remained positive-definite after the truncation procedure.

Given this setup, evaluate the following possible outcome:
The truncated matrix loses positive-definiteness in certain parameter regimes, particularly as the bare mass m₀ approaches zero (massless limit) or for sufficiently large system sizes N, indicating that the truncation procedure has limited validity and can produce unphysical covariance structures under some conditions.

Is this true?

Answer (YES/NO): NO